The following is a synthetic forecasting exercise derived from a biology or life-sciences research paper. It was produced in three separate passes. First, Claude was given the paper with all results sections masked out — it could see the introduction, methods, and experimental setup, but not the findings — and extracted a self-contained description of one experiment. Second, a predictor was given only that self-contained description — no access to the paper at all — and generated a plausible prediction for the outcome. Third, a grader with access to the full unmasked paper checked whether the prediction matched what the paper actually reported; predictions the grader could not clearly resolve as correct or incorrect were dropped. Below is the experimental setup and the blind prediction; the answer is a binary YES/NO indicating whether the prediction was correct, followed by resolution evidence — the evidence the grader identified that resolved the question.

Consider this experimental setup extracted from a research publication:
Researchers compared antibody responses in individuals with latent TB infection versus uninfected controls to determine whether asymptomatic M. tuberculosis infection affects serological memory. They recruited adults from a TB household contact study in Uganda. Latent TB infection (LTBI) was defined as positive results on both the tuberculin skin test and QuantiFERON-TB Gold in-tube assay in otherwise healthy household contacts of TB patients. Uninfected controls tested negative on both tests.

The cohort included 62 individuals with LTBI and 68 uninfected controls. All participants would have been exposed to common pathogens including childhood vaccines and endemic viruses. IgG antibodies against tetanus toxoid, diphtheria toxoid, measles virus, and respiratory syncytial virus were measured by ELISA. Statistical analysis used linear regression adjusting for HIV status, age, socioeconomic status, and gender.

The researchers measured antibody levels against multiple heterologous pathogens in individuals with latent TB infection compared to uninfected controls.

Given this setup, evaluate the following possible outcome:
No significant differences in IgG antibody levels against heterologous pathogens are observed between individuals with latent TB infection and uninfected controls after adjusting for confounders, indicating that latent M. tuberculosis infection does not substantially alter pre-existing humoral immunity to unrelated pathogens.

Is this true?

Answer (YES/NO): NO